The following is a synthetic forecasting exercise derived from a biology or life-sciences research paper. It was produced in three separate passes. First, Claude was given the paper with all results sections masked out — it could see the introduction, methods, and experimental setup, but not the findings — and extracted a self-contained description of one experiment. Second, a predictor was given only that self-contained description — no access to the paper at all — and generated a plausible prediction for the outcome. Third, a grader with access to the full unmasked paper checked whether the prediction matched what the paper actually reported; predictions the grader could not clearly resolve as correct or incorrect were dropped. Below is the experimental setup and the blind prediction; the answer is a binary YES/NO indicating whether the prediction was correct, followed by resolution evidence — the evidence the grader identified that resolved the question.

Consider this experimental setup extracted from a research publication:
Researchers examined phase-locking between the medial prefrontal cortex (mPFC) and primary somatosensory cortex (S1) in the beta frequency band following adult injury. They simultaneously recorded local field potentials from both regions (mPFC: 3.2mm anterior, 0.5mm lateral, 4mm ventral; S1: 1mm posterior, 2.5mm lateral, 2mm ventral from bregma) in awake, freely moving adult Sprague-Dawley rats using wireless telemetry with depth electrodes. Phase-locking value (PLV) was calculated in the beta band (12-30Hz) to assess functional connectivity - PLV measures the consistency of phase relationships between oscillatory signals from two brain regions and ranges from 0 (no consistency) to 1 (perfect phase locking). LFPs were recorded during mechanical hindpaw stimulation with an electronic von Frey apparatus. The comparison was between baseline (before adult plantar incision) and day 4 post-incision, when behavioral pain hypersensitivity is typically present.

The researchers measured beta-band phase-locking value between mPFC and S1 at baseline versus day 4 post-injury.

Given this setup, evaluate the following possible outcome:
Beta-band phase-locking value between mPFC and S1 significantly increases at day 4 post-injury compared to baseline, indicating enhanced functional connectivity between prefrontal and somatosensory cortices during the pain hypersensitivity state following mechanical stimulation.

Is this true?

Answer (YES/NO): NO